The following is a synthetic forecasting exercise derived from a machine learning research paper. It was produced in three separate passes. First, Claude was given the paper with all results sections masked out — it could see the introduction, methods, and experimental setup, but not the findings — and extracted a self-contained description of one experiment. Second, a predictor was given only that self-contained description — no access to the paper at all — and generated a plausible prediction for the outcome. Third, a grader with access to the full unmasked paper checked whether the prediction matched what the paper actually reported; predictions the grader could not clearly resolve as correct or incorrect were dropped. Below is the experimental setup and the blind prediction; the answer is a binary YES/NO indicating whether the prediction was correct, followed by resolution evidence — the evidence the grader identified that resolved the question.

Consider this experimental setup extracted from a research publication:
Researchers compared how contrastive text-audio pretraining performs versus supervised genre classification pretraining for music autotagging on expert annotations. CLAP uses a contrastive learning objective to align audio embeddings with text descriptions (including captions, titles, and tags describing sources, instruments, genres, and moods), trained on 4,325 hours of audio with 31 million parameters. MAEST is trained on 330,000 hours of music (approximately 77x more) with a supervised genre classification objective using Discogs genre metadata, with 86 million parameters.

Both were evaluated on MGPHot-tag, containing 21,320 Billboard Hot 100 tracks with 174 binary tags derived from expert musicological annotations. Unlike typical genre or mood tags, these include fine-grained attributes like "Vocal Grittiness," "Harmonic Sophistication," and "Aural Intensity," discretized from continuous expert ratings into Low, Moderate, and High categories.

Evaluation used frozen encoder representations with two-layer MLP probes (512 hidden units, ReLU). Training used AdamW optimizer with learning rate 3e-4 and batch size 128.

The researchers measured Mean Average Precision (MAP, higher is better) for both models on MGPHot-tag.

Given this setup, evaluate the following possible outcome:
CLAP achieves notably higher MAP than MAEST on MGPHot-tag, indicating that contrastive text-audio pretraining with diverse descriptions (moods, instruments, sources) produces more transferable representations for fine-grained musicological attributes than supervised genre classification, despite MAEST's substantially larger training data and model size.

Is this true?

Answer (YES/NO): YES